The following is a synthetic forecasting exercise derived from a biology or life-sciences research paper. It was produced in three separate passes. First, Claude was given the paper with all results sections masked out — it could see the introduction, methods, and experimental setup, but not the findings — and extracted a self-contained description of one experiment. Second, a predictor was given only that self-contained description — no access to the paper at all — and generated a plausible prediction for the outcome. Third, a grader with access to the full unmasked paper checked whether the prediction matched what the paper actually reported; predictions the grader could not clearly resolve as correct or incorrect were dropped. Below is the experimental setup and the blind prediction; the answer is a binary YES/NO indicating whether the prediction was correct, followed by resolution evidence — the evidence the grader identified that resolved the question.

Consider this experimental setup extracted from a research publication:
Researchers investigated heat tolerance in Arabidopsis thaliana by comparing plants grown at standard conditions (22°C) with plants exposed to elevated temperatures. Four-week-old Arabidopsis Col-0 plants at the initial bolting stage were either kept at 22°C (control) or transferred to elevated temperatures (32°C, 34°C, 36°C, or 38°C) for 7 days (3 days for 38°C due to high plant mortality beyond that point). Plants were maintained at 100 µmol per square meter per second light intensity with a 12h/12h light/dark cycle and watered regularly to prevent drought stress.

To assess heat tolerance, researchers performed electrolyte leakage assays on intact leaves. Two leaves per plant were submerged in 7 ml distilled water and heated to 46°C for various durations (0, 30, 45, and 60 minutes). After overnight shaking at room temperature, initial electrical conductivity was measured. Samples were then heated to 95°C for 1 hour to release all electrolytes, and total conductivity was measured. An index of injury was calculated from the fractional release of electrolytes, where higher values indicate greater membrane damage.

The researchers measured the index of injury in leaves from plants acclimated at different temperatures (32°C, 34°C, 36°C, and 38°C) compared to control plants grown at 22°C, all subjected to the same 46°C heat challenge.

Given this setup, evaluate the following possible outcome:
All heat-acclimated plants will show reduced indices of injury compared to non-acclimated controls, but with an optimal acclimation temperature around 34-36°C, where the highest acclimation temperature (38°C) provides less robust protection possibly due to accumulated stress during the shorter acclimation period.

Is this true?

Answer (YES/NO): NO